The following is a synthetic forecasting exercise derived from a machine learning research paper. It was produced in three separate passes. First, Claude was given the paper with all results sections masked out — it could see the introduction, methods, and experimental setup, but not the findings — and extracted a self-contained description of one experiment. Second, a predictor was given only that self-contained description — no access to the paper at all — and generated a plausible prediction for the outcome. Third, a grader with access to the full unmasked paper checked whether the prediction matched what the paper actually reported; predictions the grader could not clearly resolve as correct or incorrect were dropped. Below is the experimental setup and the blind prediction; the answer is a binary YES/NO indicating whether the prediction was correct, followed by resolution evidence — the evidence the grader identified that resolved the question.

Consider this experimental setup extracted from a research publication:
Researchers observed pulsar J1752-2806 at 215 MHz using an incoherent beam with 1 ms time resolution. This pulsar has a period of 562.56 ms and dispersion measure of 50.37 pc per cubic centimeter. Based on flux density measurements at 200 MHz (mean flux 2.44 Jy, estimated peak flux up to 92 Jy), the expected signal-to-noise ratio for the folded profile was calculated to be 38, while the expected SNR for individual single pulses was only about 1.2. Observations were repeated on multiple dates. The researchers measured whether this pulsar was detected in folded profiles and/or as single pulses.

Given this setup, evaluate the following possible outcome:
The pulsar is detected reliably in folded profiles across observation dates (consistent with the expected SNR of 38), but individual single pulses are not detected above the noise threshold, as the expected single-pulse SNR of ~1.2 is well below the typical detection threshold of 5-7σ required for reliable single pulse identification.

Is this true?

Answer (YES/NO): NO